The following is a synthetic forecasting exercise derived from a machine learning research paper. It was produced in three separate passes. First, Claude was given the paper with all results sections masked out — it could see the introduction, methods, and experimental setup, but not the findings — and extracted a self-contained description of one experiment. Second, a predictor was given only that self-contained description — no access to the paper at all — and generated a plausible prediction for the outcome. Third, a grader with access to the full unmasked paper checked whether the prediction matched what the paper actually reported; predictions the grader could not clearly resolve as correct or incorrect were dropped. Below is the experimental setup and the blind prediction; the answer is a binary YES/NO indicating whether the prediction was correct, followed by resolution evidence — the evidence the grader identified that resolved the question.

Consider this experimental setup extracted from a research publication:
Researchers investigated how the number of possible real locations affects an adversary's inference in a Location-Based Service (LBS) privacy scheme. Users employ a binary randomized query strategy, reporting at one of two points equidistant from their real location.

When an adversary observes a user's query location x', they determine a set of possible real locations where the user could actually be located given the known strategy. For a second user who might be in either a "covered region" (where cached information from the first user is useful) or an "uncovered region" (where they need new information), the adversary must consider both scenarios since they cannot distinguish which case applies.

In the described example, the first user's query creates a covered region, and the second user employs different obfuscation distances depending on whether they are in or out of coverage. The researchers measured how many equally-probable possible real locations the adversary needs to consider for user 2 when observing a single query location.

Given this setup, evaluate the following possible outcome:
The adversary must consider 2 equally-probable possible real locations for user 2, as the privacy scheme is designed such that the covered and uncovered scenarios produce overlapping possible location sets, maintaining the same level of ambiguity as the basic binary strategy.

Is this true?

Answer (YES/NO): NO